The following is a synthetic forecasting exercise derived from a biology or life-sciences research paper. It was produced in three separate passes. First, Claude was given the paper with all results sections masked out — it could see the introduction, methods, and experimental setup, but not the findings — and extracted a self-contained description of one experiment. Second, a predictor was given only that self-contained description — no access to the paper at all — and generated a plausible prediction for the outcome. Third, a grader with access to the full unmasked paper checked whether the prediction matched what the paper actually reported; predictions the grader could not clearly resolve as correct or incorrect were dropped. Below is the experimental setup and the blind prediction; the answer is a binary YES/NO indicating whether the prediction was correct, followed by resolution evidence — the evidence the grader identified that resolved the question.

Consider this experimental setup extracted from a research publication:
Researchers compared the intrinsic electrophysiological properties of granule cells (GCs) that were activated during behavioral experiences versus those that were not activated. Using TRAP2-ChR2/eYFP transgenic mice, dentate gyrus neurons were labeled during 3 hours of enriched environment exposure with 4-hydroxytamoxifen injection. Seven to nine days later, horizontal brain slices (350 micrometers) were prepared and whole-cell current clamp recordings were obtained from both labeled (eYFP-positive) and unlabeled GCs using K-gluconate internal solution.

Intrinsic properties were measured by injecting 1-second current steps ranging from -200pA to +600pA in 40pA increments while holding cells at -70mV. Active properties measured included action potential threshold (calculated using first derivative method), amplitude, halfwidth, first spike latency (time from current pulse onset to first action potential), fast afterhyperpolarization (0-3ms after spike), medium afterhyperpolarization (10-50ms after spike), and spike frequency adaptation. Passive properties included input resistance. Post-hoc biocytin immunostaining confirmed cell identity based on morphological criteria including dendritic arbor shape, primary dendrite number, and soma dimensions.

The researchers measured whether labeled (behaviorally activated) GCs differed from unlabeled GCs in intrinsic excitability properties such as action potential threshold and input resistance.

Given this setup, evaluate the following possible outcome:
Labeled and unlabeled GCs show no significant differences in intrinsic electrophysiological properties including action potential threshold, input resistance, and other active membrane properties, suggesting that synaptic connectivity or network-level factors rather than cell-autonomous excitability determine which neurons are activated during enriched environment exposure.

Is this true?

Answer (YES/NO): YES